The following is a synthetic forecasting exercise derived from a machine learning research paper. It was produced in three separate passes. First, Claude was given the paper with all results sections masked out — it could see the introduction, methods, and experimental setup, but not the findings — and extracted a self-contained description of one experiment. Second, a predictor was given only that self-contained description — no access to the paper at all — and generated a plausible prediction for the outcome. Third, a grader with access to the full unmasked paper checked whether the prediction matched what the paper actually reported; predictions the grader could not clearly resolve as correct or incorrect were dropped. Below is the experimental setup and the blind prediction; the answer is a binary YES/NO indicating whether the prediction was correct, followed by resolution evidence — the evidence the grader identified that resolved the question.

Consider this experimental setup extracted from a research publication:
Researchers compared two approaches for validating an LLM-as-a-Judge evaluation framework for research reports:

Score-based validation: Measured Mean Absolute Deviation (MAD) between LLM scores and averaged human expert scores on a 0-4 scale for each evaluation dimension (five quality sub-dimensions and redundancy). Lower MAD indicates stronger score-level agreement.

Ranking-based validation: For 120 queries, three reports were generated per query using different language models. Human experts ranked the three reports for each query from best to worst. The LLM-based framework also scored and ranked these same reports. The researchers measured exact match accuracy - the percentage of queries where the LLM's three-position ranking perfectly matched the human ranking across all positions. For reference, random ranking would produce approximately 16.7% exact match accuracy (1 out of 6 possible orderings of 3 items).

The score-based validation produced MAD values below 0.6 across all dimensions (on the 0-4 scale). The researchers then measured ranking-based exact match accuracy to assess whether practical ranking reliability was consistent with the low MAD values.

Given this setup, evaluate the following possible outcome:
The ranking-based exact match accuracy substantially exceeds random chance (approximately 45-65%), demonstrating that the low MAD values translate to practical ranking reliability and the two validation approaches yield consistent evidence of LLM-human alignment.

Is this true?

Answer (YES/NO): YES